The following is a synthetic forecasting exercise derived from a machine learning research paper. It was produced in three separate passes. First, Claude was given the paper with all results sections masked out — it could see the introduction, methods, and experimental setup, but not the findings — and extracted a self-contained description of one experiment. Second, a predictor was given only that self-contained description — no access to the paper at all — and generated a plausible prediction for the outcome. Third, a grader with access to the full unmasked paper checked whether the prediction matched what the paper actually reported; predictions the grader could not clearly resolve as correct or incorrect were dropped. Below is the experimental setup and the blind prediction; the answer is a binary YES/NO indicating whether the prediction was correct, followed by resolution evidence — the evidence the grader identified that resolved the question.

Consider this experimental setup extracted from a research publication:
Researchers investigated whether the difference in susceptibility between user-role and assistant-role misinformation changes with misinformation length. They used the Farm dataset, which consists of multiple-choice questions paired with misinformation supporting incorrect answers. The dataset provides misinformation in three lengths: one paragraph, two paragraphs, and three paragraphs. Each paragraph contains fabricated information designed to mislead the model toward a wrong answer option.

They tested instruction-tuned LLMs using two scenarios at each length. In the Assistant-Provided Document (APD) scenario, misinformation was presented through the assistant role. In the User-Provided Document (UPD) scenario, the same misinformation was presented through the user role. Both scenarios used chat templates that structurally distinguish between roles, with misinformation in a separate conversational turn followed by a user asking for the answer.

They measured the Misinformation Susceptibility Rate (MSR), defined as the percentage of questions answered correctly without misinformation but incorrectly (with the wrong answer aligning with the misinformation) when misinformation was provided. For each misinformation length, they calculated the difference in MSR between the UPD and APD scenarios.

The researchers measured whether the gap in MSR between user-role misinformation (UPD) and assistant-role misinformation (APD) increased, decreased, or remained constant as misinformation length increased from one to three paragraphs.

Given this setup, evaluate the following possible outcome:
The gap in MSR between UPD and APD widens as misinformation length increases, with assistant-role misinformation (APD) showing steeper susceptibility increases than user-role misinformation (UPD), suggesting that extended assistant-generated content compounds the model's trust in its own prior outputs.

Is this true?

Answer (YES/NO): NO